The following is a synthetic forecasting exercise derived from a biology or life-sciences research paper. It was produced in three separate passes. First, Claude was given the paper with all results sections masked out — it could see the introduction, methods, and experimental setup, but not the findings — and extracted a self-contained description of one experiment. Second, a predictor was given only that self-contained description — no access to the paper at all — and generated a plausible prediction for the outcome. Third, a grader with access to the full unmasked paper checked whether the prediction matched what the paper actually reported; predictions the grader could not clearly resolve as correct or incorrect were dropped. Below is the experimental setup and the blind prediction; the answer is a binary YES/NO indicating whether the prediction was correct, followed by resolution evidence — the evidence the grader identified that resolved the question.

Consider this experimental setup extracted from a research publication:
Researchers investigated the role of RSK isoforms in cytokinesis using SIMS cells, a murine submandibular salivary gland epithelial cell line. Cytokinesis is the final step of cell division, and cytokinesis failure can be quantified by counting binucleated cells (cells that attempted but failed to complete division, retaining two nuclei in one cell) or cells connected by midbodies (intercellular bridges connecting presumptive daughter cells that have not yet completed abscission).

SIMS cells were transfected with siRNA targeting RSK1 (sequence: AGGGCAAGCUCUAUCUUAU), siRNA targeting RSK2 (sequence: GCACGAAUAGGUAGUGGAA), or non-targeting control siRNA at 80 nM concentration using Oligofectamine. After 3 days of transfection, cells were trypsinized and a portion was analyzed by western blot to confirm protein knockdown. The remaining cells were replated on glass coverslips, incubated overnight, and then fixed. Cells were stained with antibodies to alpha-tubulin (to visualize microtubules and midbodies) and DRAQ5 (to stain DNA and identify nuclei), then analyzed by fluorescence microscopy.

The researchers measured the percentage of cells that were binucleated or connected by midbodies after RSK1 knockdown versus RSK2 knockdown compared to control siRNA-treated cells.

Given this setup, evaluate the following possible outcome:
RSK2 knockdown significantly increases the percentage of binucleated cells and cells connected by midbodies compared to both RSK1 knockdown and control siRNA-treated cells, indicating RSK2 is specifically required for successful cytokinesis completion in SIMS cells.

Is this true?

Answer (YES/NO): NO